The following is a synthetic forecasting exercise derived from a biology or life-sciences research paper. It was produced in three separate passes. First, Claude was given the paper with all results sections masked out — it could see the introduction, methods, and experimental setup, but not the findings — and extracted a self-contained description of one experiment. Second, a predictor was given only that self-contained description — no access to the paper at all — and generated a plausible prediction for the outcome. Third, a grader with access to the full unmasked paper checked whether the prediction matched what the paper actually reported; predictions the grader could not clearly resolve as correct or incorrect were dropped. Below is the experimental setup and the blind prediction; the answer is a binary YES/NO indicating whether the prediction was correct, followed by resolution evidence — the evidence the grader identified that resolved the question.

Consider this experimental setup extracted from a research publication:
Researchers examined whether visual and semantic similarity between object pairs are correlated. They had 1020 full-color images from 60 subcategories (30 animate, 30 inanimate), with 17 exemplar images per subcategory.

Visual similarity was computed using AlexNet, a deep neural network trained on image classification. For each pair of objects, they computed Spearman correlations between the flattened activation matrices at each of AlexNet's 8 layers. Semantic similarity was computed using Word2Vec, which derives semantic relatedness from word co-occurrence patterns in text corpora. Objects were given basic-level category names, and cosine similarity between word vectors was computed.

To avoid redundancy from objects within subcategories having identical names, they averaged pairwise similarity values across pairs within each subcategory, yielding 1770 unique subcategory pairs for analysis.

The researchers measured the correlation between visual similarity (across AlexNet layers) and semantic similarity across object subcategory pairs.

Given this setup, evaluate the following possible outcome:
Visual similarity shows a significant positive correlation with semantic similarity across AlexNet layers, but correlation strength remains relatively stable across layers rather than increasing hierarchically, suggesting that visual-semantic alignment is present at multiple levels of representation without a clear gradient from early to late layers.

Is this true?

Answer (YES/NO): NO